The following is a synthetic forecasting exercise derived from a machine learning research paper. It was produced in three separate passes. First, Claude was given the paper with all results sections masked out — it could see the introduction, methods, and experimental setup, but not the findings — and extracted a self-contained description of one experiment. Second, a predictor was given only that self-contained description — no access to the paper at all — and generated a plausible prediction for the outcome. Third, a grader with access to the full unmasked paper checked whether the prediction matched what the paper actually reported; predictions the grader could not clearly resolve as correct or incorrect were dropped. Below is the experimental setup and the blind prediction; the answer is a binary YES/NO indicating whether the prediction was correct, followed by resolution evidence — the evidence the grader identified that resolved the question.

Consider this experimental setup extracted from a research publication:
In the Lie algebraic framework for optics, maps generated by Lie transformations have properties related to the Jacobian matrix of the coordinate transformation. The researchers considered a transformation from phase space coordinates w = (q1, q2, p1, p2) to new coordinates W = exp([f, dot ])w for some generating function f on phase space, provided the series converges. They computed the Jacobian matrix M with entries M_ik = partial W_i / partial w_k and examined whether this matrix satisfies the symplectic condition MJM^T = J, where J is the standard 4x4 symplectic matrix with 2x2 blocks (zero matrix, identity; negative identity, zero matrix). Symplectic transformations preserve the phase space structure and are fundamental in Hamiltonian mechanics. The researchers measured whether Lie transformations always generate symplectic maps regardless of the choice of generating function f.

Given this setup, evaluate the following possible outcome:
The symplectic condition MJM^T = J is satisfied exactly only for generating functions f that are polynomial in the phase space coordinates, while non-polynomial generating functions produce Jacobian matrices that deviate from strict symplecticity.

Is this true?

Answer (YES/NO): NO